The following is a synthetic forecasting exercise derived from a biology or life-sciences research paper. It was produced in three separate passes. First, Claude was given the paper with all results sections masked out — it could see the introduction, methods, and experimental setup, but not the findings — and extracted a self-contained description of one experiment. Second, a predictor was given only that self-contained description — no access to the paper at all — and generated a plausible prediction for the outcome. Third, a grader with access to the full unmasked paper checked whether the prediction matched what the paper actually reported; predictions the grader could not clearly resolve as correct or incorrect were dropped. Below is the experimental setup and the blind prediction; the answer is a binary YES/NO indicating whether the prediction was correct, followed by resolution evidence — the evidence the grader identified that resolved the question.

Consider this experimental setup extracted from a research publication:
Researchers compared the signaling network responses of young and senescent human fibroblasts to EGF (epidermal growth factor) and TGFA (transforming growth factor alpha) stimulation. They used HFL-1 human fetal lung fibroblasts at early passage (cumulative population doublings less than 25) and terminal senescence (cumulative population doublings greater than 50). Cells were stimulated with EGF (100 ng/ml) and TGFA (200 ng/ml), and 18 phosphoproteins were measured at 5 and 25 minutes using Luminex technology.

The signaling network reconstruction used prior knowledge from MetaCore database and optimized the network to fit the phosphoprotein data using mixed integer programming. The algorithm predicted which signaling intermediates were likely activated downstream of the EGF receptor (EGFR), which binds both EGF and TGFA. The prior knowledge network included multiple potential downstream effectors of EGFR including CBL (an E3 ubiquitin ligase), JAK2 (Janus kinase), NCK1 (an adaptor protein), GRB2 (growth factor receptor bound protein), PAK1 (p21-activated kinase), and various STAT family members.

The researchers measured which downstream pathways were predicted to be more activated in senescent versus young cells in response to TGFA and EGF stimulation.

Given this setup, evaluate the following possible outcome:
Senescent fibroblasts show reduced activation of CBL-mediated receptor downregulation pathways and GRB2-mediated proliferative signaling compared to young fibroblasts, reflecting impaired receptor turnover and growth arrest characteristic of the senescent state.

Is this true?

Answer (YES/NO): NO